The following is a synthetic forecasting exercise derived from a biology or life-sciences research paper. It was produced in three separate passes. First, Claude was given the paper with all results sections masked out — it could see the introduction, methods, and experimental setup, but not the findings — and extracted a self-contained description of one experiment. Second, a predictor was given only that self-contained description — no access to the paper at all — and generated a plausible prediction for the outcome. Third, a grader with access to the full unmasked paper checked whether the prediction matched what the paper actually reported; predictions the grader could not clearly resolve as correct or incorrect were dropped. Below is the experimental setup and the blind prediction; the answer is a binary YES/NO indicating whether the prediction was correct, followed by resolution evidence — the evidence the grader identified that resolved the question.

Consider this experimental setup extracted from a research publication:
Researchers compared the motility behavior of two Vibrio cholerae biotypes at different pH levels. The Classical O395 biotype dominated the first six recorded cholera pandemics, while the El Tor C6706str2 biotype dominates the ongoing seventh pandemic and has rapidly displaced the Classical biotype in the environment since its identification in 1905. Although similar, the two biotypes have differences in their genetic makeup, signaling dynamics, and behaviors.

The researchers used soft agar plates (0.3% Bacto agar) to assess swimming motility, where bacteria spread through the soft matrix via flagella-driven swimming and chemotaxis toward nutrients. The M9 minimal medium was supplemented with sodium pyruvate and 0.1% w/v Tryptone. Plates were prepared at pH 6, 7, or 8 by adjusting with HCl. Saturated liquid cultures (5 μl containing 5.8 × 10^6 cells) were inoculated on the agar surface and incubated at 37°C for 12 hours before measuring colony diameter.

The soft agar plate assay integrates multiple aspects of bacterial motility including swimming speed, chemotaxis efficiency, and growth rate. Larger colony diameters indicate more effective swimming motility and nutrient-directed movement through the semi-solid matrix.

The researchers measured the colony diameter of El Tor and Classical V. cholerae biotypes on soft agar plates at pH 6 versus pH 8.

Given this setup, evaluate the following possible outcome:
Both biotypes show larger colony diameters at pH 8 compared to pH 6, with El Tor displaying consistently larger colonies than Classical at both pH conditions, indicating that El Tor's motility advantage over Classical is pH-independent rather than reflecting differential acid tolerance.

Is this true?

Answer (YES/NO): NO